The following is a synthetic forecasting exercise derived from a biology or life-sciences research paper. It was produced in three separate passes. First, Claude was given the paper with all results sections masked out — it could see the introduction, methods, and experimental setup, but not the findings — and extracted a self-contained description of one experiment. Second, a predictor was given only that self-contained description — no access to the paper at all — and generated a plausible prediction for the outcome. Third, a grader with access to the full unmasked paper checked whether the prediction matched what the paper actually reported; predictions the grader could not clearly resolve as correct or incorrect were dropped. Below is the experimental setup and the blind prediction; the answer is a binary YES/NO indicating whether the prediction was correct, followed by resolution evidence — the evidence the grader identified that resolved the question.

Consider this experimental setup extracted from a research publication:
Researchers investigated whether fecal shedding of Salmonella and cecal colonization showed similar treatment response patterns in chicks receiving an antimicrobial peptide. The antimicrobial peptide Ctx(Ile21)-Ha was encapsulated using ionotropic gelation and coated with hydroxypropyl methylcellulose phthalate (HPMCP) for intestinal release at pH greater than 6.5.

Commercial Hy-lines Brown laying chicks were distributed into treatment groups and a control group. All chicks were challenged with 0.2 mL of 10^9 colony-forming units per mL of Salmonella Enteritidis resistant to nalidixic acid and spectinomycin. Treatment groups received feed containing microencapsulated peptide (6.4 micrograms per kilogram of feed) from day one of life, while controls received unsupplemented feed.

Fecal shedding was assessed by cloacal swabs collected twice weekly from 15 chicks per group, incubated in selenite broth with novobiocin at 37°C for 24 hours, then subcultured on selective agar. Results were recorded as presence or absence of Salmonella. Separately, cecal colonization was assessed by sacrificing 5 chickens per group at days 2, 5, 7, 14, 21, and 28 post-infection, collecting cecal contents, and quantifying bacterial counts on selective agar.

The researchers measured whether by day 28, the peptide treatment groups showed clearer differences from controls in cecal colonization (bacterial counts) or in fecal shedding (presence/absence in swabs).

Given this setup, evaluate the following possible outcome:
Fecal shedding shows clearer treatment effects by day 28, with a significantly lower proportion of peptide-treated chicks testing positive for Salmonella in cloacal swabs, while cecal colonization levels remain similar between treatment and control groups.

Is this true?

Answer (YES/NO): NO